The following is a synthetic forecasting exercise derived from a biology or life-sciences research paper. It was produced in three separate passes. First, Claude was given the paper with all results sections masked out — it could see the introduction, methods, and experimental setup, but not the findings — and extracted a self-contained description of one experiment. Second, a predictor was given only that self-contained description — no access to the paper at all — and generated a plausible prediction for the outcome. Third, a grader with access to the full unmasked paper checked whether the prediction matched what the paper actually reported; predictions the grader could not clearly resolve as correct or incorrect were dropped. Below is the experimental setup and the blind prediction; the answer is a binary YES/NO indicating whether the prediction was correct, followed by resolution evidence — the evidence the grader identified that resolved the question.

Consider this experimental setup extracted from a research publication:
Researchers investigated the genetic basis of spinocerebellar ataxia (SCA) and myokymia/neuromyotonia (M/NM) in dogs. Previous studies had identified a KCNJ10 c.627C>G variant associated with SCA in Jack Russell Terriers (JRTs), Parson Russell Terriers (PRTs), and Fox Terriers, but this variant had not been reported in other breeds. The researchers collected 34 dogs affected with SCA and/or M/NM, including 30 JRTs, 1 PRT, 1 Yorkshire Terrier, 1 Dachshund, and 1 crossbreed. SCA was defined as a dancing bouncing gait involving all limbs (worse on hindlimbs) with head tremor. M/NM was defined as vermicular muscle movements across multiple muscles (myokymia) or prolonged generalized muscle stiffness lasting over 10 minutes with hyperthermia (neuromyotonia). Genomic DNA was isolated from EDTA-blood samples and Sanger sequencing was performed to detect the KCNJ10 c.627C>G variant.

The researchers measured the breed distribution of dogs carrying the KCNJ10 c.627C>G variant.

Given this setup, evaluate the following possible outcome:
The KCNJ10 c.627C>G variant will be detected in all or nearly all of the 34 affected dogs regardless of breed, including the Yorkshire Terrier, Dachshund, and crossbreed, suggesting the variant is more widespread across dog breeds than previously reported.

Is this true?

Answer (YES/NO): NO